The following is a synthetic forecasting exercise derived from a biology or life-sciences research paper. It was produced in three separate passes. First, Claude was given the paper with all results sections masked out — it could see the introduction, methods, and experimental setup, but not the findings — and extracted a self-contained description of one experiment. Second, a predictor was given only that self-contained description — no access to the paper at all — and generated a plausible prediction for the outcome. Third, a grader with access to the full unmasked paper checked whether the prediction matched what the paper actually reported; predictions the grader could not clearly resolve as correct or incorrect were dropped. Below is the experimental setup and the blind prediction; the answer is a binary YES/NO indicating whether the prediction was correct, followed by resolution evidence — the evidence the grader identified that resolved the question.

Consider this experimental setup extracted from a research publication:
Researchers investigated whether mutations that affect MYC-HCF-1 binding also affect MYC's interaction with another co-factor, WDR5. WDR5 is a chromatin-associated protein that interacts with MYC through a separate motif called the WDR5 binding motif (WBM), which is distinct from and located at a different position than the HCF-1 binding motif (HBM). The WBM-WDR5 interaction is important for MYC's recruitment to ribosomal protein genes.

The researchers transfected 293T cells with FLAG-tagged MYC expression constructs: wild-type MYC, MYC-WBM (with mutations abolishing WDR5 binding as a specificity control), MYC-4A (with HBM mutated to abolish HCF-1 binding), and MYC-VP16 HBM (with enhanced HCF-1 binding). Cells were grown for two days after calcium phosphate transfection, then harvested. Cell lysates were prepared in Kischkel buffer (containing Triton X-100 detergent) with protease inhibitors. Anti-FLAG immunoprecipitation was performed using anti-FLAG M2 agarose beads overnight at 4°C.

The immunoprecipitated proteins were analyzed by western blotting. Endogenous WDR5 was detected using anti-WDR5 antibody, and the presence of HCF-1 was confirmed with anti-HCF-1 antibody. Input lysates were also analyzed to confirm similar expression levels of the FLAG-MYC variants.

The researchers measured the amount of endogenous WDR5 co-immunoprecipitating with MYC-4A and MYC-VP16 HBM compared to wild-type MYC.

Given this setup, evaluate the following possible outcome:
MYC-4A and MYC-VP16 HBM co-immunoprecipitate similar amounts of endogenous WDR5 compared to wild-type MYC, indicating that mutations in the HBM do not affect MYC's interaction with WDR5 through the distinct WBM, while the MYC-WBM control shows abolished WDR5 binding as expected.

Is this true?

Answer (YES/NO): YES